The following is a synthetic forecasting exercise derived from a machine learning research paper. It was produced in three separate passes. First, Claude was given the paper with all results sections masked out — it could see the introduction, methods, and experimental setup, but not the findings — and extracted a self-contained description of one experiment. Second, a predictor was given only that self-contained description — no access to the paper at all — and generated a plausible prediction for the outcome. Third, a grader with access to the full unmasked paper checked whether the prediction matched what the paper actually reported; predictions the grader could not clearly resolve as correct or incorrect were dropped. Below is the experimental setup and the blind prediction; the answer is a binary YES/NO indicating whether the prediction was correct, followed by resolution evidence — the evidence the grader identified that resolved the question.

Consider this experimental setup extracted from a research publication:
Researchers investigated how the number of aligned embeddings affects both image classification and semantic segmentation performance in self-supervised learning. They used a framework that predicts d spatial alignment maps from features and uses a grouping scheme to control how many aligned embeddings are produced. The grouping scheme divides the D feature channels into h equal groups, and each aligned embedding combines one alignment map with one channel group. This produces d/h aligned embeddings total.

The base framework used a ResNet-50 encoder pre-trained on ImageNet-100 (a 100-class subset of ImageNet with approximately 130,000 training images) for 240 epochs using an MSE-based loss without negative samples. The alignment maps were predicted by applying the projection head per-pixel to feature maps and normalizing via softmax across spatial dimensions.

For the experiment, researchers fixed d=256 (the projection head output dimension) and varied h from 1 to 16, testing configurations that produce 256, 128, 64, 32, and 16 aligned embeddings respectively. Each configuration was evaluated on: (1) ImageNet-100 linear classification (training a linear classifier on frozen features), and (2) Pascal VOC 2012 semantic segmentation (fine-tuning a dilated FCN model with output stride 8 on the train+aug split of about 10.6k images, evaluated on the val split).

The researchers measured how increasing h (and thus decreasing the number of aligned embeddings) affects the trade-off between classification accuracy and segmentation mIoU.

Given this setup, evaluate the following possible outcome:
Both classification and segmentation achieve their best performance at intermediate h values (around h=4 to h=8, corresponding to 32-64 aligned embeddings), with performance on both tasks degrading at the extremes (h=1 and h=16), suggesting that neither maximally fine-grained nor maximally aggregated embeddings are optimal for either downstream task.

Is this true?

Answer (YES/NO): NO